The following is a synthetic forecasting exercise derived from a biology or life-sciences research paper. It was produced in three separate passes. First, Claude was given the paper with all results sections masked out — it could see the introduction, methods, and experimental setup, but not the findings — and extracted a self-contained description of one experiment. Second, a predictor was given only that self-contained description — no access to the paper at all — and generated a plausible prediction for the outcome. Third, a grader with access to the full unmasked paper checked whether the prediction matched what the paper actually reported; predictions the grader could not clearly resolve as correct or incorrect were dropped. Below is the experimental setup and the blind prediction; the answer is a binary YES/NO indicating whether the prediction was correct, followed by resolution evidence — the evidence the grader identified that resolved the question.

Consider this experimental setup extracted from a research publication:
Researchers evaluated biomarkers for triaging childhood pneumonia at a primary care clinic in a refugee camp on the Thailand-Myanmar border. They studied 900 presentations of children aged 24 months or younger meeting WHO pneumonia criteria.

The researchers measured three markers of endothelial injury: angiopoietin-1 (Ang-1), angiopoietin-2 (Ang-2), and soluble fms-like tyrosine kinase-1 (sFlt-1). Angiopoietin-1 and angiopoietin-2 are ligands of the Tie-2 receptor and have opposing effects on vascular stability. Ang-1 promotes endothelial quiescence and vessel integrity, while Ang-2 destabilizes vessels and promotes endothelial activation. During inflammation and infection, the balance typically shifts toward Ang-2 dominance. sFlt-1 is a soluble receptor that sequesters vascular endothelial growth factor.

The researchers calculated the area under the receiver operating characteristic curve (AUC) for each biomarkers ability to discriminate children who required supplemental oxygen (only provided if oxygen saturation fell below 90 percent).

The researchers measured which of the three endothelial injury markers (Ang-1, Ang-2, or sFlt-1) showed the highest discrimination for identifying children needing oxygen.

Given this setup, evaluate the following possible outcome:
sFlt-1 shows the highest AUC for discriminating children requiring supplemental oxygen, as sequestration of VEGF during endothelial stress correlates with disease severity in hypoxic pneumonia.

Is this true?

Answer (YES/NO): NO